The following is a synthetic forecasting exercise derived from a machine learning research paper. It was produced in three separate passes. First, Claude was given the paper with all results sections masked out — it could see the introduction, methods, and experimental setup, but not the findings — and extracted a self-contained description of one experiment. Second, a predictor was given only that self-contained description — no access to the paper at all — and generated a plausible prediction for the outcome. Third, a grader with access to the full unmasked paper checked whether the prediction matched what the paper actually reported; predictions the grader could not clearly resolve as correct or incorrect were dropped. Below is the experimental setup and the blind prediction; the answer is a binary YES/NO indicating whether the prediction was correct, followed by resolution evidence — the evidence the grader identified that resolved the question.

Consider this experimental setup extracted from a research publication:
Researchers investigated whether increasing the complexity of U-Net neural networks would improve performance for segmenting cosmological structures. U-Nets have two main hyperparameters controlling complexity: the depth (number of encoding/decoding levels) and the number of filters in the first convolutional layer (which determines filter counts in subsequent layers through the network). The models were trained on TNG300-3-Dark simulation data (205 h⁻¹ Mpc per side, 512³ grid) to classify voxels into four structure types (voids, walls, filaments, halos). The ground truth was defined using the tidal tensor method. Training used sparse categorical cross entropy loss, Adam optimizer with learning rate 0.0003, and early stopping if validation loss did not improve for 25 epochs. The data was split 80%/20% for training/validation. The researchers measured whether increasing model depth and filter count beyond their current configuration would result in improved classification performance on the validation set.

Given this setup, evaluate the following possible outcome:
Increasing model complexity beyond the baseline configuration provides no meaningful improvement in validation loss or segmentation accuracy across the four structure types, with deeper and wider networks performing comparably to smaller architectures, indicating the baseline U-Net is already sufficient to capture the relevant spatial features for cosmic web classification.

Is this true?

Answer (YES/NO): YES